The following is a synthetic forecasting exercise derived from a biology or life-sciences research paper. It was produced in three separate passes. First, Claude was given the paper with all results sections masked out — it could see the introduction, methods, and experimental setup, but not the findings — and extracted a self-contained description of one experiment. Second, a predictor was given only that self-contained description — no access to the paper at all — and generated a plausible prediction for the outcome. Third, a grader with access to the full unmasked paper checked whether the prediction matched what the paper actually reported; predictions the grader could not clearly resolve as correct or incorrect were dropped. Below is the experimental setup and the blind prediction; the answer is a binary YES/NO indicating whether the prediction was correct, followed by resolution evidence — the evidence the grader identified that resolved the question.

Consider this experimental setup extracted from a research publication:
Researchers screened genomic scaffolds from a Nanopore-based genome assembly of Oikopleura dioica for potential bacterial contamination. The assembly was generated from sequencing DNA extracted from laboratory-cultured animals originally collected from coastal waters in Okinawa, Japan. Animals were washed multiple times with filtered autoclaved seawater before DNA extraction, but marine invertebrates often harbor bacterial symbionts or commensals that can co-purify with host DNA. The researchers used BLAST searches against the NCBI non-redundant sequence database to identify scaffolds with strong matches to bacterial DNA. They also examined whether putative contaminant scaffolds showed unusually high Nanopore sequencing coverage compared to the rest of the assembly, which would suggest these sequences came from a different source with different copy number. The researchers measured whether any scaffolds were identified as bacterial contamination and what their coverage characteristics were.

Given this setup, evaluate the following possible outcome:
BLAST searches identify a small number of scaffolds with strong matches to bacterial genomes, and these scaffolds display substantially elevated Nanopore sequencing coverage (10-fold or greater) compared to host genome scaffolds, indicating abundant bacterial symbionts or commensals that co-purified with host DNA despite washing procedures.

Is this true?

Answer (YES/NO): NO